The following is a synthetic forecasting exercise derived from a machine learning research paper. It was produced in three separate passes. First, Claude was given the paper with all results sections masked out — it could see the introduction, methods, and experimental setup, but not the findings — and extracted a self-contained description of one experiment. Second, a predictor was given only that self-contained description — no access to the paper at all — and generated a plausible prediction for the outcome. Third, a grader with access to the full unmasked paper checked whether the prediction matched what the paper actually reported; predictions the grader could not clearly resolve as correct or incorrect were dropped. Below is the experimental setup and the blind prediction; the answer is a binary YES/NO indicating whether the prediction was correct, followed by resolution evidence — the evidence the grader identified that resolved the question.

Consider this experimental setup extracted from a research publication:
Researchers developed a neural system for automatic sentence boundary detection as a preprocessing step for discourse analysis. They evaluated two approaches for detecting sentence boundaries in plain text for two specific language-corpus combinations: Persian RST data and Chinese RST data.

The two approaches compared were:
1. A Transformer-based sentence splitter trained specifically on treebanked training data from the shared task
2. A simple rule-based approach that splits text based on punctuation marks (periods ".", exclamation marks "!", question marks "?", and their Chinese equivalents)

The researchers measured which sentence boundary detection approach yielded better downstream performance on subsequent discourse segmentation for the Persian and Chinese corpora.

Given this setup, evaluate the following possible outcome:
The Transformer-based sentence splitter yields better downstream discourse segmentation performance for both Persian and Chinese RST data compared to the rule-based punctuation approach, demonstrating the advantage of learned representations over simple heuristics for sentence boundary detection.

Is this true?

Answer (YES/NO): NO